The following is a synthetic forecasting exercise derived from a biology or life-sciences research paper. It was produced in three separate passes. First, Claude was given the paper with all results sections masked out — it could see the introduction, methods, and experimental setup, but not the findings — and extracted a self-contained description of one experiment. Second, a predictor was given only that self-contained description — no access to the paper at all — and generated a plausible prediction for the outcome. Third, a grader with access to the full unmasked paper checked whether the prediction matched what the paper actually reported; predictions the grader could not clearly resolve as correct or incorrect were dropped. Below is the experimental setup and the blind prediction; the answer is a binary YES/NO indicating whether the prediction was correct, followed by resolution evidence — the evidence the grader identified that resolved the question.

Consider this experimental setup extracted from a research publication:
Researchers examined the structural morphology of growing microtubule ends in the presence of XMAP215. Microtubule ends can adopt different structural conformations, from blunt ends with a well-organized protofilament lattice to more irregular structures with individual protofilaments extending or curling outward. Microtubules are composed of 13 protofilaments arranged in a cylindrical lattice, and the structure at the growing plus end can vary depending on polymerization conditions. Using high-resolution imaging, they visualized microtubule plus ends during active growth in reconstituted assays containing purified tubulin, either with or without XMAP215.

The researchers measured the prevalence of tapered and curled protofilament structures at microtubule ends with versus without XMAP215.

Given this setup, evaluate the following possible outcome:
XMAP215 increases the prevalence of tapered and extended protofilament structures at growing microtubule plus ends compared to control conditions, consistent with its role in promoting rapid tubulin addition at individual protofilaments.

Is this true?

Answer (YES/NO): YES